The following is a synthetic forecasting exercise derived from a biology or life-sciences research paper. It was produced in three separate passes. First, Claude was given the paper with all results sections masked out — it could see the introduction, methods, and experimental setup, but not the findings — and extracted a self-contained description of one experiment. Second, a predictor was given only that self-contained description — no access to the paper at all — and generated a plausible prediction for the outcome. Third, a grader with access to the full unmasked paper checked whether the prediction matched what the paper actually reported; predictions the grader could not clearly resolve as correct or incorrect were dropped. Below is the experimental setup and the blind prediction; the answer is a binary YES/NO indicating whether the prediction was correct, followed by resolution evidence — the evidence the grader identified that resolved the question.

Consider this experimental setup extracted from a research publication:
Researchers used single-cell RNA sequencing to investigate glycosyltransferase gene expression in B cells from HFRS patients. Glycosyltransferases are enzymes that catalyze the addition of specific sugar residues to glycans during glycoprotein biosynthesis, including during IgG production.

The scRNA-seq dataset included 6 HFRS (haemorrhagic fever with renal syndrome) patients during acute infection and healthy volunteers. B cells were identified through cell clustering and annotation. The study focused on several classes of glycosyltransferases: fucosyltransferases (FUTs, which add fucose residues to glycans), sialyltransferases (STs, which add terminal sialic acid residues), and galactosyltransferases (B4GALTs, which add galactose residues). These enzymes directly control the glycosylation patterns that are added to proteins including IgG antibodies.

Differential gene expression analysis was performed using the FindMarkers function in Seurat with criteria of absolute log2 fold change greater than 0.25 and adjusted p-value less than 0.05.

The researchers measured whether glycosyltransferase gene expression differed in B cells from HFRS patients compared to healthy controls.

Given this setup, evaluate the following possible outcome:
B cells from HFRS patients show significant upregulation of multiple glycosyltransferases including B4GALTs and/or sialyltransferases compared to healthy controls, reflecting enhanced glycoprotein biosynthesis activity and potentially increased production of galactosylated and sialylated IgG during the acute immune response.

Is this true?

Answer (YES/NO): NO